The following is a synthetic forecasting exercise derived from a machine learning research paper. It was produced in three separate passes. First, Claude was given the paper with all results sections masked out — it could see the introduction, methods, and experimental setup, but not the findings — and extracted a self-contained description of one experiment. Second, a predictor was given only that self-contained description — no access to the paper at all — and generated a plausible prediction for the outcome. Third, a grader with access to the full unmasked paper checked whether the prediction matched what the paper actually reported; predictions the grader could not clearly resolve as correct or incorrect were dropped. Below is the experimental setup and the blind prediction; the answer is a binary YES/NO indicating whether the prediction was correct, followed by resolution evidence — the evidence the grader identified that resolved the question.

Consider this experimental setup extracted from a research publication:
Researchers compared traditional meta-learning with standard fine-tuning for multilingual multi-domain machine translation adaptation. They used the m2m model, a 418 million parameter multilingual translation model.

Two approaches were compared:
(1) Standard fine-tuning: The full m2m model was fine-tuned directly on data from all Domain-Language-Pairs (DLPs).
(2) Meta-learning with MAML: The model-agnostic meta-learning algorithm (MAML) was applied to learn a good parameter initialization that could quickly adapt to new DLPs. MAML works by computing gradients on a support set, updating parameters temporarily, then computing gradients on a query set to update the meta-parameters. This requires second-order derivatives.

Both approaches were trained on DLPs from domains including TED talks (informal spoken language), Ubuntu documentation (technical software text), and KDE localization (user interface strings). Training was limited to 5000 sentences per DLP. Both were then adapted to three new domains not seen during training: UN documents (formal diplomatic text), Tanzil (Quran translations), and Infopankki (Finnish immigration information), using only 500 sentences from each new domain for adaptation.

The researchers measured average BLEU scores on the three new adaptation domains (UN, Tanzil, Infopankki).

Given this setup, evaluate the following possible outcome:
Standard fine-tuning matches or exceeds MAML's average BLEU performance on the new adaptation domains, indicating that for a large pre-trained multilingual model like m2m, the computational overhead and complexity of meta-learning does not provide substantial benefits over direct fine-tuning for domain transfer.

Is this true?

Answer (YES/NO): NO